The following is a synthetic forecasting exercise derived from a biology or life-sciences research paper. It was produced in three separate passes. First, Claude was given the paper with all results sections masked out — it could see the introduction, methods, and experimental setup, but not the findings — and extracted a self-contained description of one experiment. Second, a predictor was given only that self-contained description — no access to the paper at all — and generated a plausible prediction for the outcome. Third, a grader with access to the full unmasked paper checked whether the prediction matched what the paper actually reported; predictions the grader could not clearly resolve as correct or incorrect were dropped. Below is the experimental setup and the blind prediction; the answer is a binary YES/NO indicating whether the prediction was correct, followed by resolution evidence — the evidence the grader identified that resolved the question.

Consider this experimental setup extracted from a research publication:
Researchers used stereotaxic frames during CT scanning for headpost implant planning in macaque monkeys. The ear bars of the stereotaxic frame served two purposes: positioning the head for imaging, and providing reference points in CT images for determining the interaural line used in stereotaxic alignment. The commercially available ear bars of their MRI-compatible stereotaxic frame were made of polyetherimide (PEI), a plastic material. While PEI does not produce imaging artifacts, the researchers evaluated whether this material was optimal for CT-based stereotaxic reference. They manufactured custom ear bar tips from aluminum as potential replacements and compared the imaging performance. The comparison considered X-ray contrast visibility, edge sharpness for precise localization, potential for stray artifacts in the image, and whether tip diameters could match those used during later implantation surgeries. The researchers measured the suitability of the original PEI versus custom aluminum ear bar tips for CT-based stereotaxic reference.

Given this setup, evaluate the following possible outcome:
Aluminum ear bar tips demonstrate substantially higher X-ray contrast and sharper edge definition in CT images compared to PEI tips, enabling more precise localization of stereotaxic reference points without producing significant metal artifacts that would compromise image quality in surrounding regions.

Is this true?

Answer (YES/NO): YES